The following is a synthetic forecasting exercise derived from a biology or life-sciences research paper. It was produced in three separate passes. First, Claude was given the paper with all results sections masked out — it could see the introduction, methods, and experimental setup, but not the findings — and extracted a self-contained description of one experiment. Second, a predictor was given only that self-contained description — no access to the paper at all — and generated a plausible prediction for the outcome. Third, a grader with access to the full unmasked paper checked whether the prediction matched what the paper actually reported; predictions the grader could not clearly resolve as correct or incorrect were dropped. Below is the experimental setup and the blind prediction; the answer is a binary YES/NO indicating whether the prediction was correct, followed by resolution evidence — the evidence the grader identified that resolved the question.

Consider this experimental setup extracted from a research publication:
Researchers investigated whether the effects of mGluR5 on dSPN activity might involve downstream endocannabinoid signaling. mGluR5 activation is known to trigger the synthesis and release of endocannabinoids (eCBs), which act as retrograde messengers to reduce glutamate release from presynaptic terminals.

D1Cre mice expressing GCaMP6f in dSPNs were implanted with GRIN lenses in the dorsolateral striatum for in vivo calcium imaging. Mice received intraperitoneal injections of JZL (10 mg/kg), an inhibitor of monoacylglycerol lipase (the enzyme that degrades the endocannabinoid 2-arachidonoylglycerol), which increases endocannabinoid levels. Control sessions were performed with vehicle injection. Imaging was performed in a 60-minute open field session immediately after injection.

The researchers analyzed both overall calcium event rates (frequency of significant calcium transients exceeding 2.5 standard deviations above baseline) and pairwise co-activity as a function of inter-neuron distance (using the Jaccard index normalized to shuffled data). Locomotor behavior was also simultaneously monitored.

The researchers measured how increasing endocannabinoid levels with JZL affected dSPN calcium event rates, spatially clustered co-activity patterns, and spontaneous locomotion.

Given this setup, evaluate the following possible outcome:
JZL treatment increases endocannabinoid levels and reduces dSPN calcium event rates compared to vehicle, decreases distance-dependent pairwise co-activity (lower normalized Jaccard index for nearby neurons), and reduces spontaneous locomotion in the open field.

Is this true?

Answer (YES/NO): NO